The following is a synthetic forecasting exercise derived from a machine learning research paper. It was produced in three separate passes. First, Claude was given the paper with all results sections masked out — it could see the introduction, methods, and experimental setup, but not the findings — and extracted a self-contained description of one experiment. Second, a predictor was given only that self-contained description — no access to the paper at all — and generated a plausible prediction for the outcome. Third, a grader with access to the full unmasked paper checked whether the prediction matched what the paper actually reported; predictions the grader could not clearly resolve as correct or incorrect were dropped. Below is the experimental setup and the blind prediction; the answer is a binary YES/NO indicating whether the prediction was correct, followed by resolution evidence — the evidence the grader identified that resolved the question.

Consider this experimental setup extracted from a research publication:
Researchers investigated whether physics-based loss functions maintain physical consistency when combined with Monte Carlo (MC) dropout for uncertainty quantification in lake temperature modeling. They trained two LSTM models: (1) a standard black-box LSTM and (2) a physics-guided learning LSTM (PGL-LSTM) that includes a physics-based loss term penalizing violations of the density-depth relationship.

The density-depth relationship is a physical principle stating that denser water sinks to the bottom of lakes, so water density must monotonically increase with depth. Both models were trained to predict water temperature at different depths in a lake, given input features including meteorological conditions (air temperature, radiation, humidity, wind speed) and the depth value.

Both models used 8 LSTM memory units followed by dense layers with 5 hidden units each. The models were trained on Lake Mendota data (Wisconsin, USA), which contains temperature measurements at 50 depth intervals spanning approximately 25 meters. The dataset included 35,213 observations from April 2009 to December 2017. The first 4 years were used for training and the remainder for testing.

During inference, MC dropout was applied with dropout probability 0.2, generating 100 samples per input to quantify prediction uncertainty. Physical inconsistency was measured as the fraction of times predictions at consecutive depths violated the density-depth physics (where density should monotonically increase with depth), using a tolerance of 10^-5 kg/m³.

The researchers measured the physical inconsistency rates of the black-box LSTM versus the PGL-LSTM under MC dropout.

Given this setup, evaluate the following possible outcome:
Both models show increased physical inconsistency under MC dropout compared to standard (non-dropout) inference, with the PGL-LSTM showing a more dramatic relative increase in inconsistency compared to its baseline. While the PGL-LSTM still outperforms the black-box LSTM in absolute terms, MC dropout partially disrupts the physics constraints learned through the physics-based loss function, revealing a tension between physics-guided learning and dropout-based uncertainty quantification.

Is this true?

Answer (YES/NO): NO